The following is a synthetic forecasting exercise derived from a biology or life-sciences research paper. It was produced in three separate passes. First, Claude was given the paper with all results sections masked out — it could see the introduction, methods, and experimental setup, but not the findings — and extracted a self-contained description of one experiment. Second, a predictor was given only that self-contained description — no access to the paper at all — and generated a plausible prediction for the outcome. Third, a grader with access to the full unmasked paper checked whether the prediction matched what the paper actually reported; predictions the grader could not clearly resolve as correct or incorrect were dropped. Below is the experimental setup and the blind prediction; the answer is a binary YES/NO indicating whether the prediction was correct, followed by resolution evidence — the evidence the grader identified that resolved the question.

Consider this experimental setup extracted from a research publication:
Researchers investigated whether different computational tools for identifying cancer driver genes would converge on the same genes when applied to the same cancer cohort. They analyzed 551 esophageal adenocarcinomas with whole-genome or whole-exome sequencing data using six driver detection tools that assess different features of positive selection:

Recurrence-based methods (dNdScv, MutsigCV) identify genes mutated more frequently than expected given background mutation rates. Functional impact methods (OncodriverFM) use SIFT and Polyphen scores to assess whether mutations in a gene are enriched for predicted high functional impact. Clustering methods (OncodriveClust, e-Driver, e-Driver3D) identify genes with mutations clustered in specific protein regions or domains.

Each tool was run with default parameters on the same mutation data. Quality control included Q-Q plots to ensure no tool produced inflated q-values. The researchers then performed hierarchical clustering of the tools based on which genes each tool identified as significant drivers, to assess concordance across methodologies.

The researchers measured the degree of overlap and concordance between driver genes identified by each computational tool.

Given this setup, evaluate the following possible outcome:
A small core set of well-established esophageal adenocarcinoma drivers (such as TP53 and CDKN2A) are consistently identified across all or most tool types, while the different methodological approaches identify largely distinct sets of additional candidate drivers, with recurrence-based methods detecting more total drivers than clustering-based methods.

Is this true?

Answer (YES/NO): NO